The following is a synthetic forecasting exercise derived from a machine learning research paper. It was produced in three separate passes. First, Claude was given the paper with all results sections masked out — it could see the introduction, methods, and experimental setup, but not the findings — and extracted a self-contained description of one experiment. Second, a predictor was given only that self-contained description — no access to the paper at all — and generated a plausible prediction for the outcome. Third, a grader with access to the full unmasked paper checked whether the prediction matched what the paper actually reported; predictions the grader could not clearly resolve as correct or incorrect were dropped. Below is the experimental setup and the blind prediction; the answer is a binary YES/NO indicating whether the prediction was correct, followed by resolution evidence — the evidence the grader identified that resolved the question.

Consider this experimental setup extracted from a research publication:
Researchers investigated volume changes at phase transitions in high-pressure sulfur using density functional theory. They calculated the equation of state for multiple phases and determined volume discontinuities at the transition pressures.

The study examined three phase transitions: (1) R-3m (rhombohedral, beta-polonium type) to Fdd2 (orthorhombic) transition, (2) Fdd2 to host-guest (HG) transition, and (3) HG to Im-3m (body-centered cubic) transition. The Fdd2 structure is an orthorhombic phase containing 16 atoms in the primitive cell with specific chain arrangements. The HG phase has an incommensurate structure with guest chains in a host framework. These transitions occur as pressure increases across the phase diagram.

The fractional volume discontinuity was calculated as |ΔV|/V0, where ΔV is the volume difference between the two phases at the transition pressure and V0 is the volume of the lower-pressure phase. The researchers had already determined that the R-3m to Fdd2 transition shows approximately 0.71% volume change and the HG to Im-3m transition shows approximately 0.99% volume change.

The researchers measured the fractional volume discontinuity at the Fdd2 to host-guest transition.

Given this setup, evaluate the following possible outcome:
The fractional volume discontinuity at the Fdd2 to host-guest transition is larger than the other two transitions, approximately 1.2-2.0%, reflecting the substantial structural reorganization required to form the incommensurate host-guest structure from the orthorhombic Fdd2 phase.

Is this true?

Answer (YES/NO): NO